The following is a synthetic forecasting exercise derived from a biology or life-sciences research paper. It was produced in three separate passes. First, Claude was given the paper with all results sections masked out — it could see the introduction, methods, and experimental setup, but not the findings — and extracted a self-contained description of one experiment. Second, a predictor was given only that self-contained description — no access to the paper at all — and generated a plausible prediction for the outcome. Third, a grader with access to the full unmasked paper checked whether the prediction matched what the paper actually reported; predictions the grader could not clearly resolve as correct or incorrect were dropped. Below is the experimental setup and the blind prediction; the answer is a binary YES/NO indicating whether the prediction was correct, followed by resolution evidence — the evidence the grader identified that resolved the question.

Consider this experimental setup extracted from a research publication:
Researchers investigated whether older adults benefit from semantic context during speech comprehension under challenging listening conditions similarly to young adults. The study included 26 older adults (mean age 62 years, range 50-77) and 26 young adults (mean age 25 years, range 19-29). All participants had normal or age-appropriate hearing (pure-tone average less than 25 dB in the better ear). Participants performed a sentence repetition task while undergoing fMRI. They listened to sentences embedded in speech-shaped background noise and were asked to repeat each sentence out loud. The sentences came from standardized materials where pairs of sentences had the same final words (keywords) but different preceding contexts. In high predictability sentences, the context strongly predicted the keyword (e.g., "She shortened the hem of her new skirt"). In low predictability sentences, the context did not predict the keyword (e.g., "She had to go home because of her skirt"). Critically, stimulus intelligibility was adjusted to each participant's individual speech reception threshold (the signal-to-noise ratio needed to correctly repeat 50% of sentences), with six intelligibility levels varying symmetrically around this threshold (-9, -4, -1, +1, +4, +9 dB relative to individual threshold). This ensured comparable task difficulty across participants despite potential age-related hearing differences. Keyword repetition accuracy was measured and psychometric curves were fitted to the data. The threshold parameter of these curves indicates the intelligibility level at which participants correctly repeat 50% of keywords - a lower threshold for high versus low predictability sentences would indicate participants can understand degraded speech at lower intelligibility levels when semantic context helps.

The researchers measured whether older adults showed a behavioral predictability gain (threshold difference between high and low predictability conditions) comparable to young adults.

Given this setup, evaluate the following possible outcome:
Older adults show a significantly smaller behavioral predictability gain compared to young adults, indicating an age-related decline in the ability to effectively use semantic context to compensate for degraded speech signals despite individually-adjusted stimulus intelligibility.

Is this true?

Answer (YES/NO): NO